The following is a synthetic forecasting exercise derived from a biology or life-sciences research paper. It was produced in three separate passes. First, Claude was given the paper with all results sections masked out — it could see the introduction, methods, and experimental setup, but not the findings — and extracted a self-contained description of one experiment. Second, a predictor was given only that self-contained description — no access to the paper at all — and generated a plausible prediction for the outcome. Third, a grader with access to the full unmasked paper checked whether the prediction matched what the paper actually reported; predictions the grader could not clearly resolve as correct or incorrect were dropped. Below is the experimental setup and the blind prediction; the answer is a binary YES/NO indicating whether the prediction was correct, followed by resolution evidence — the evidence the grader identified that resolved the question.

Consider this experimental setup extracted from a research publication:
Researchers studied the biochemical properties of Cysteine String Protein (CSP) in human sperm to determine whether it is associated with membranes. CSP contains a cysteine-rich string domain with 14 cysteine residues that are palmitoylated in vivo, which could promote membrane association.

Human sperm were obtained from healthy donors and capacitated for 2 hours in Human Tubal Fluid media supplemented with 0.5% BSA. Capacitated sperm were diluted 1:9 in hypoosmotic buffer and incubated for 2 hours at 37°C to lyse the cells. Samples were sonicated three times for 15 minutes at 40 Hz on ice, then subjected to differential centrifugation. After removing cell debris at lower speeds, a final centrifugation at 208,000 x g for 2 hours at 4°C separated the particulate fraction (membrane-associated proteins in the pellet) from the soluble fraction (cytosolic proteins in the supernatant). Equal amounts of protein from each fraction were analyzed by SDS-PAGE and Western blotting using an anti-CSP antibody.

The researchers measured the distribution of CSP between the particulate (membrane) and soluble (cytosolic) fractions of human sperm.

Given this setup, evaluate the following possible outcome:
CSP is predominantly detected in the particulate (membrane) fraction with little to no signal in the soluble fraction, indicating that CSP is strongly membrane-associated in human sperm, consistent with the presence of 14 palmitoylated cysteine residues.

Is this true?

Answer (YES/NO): YES